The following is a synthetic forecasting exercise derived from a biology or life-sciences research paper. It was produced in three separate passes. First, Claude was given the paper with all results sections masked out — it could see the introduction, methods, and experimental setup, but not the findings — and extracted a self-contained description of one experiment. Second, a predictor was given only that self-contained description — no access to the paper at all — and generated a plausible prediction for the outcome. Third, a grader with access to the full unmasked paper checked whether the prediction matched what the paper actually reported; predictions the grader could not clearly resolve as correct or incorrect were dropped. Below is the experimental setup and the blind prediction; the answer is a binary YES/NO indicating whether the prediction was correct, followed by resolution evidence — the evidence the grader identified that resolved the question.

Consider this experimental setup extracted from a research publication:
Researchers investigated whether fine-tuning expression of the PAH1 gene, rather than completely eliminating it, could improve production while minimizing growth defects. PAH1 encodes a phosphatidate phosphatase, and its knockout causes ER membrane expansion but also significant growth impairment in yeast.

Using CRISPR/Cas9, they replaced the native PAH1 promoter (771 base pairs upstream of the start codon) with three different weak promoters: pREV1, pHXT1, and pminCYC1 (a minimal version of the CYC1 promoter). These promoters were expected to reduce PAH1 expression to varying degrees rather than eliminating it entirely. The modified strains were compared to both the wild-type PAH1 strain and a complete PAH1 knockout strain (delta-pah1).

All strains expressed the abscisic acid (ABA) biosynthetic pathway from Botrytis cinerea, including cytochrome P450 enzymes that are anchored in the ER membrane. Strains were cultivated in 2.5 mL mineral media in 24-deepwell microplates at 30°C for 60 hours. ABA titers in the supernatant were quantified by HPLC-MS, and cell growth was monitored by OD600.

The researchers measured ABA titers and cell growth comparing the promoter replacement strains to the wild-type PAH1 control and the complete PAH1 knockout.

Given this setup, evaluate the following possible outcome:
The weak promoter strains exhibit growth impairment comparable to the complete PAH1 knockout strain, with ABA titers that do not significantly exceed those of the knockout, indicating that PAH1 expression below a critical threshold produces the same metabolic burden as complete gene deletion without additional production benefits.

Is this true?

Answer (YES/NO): NO